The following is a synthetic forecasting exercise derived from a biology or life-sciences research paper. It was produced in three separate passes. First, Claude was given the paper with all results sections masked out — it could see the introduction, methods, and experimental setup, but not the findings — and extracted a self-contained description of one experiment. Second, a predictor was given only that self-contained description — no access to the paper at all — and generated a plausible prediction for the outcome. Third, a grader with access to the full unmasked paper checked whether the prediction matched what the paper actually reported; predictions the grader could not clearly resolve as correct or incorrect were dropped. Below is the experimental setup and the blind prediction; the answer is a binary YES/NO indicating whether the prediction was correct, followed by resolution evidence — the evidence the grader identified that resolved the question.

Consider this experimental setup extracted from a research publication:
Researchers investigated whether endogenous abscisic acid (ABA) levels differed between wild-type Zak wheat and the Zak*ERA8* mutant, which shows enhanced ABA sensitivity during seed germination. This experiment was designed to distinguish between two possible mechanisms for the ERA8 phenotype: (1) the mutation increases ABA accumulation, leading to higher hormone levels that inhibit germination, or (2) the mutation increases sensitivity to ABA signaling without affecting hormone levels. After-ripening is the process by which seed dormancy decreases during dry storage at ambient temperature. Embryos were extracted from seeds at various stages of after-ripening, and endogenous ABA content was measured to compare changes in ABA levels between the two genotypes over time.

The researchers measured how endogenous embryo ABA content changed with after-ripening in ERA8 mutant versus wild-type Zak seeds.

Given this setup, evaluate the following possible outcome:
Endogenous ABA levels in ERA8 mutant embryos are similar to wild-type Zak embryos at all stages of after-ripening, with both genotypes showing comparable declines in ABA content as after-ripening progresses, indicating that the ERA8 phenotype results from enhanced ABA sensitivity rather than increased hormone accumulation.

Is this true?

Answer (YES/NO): YES